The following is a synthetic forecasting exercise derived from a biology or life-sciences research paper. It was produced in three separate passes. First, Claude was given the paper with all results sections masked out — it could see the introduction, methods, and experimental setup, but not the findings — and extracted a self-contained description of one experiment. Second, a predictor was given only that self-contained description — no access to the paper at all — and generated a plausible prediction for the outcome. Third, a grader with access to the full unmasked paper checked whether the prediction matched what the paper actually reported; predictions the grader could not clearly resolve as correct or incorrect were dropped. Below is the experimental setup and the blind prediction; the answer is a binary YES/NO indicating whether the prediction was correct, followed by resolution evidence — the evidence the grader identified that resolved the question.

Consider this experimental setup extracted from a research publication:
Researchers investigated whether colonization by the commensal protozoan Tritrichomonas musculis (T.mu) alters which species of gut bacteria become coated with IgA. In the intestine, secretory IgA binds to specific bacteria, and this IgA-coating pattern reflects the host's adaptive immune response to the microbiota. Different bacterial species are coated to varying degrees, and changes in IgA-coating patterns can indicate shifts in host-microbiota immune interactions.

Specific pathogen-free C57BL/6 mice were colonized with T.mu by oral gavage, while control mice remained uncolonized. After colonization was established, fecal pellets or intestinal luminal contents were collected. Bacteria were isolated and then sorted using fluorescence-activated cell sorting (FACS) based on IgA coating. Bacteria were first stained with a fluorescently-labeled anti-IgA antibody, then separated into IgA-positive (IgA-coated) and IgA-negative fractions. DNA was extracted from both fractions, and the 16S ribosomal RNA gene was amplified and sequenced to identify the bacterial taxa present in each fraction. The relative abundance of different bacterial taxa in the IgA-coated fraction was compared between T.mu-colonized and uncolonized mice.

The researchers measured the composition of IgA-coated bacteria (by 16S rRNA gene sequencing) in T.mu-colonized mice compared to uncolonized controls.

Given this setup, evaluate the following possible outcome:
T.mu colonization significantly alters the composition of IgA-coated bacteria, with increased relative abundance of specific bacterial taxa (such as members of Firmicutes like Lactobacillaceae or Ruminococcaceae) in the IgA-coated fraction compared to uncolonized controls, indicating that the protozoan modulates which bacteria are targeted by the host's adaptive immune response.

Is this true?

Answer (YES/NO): NO